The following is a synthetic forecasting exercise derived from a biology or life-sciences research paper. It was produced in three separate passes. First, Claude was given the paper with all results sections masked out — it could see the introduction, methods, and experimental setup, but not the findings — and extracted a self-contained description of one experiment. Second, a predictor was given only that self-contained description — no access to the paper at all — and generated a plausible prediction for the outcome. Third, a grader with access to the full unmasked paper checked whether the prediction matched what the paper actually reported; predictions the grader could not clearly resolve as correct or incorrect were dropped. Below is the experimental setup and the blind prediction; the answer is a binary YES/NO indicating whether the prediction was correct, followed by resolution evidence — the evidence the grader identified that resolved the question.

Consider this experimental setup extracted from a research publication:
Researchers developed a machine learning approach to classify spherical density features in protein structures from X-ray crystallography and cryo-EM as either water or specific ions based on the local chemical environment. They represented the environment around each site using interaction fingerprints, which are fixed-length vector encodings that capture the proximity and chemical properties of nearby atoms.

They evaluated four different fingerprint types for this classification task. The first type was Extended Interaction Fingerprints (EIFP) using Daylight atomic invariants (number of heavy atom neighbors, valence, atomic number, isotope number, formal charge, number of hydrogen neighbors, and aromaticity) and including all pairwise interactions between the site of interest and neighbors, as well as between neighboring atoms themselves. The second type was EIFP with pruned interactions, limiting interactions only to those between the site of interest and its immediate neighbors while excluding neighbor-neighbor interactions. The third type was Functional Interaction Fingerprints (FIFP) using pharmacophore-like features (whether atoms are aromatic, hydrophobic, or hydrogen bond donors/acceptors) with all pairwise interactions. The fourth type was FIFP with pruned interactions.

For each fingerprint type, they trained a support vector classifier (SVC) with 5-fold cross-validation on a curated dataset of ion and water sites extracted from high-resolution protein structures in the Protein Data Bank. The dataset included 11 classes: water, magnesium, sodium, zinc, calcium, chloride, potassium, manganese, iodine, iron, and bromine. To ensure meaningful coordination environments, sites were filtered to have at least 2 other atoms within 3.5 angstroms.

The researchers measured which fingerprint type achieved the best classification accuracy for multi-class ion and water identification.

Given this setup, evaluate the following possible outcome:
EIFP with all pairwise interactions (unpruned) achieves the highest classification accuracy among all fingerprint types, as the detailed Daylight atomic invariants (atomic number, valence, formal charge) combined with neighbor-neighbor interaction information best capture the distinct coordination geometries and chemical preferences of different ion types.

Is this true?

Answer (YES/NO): NO